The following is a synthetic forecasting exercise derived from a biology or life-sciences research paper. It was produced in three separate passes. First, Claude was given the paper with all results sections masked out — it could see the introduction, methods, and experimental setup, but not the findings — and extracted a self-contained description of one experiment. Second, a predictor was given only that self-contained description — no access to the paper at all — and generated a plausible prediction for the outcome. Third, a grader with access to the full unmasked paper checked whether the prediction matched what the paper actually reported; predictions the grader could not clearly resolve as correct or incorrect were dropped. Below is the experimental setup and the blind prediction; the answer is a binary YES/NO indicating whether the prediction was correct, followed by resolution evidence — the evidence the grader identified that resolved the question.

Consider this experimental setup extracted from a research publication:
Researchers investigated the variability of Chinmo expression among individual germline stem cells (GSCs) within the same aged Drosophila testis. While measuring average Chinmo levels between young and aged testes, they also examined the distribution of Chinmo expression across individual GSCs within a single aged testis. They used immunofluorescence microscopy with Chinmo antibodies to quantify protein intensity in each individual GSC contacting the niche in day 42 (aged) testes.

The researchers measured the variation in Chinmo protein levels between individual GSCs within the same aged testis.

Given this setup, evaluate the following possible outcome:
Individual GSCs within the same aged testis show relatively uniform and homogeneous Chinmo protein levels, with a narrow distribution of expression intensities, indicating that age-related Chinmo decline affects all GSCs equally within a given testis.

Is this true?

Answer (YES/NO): NO